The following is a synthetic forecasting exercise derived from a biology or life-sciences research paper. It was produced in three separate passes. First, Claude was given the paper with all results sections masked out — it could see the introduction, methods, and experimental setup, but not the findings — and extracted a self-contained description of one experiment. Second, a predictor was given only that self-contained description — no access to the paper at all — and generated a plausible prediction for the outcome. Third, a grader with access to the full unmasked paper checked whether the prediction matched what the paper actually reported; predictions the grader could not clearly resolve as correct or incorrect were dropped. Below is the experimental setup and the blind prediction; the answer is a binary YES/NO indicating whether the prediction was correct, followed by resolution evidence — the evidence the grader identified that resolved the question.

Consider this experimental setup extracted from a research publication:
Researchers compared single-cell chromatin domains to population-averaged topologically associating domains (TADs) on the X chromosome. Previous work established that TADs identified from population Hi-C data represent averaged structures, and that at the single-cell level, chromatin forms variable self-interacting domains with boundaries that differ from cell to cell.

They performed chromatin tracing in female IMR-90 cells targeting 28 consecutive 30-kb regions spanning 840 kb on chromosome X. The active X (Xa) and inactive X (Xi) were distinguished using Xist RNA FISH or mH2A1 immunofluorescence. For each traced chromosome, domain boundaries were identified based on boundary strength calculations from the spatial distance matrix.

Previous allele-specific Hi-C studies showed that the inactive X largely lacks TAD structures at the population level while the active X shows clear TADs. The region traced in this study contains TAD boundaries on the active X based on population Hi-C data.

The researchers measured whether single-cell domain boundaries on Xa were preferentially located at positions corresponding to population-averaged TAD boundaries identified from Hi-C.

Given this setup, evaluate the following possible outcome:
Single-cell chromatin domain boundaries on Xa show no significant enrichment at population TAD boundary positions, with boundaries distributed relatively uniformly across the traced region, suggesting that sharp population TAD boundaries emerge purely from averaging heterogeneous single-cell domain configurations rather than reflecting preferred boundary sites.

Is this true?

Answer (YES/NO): NO